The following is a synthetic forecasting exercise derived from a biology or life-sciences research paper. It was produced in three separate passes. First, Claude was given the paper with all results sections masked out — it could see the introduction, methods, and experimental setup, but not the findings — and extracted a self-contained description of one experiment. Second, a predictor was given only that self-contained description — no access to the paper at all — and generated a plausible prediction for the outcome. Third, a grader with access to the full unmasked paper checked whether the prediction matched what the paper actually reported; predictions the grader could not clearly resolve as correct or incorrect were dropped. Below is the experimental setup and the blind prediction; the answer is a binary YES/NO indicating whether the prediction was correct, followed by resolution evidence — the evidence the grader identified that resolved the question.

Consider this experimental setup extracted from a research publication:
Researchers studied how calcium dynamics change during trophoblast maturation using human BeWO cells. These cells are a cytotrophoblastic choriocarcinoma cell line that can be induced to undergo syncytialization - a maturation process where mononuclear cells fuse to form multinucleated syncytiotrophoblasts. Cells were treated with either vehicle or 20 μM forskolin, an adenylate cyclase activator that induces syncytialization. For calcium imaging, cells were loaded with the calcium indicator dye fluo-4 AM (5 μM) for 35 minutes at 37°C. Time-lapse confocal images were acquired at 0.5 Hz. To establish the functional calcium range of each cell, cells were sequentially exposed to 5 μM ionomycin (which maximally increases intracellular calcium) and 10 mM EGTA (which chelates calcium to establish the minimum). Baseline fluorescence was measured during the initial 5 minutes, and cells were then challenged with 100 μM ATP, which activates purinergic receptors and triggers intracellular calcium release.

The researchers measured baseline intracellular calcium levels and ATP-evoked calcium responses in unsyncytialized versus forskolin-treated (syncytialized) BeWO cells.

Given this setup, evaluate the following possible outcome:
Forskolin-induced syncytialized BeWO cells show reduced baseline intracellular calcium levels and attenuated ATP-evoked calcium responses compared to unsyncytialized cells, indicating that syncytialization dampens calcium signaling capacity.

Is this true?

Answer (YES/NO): NO